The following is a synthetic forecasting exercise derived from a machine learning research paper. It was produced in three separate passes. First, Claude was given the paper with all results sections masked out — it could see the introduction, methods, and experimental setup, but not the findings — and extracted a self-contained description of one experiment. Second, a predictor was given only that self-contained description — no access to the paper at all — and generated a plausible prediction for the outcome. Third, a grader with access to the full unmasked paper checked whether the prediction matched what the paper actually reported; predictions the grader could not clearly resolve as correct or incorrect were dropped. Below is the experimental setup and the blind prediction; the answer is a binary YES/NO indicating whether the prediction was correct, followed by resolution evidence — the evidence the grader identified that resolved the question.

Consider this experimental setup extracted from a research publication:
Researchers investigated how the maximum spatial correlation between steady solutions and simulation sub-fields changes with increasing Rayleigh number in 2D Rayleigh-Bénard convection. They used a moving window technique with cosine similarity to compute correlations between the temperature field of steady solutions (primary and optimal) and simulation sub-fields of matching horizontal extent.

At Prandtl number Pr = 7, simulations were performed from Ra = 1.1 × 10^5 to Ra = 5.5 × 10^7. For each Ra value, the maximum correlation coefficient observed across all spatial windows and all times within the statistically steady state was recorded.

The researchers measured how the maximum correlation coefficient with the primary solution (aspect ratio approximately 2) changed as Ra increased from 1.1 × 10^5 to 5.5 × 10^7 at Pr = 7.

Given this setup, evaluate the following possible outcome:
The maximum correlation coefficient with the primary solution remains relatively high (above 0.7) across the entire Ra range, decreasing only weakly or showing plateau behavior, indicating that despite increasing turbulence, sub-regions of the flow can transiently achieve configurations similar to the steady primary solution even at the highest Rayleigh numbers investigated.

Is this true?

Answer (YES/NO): YES